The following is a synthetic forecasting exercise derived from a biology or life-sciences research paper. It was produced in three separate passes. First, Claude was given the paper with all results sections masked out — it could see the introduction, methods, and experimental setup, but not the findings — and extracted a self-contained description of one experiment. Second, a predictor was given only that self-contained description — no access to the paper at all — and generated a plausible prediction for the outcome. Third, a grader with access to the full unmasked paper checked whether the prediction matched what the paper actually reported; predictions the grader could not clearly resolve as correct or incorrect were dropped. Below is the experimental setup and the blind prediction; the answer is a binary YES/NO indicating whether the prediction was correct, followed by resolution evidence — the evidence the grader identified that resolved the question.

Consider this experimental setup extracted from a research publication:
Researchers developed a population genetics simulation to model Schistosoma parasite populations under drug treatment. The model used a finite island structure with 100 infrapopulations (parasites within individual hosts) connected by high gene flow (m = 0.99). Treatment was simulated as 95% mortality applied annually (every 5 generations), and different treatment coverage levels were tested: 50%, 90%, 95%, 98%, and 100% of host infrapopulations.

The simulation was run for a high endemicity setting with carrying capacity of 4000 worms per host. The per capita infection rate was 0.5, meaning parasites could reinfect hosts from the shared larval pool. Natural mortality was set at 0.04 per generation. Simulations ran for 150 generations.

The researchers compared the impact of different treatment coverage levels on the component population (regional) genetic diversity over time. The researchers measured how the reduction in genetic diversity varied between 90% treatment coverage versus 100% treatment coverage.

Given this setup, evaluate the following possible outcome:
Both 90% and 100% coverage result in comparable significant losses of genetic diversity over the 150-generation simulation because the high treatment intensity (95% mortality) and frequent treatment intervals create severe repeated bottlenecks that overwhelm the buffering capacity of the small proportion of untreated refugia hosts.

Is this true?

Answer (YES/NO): NO